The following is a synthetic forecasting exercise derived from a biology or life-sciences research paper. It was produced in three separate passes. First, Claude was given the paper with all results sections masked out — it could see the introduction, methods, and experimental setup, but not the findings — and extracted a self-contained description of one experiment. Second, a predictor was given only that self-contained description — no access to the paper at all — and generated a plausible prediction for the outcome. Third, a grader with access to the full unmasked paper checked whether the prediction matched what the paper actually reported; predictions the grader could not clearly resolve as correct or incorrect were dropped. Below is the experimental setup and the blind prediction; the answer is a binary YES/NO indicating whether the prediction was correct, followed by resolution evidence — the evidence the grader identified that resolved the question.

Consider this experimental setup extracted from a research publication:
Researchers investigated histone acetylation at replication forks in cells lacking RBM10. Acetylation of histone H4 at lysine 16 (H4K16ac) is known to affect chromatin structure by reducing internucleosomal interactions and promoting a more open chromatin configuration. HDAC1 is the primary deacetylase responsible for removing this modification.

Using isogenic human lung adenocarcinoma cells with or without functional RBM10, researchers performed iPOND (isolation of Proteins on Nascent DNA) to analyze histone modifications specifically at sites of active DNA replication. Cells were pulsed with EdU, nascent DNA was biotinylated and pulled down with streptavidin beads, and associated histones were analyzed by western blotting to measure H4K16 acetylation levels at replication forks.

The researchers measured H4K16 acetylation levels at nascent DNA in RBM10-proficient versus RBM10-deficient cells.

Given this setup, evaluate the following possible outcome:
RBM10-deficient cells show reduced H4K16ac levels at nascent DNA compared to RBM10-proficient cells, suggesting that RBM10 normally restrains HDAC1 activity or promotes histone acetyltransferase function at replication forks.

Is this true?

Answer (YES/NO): NO